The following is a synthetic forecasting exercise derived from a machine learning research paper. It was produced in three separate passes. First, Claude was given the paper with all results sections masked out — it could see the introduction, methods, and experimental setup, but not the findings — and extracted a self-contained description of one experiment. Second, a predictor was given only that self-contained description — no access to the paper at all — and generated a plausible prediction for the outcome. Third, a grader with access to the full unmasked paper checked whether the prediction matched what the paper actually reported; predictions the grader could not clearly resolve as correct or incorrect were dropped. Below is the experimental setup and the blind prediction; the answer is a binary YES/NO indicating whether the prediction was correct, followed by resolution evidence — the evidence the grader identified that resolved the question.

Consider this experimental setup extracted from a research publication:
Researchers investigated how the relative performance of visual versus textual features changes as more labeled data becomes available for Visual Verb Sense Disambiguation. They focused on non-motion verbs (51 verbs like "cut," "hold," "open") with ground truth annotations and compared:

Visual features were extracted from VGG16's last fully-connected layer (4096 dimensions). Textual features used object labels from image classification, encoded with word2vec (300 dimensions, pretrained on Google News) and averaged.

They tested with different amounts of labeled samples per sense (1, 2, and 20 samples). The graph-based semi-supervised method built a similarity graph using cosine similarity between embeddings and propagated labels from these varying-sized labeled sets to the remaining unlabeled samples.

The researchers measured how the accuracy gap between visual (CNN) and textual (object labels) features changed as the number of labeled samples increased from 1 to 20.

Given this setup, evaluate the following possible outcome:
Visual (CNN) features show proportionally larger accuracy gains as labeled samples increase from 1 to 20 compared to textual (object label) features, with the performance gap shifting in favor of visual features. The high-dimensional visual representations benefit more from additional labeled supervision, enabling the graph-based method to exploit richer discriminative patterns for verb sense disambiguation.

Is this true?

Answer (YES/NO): YES